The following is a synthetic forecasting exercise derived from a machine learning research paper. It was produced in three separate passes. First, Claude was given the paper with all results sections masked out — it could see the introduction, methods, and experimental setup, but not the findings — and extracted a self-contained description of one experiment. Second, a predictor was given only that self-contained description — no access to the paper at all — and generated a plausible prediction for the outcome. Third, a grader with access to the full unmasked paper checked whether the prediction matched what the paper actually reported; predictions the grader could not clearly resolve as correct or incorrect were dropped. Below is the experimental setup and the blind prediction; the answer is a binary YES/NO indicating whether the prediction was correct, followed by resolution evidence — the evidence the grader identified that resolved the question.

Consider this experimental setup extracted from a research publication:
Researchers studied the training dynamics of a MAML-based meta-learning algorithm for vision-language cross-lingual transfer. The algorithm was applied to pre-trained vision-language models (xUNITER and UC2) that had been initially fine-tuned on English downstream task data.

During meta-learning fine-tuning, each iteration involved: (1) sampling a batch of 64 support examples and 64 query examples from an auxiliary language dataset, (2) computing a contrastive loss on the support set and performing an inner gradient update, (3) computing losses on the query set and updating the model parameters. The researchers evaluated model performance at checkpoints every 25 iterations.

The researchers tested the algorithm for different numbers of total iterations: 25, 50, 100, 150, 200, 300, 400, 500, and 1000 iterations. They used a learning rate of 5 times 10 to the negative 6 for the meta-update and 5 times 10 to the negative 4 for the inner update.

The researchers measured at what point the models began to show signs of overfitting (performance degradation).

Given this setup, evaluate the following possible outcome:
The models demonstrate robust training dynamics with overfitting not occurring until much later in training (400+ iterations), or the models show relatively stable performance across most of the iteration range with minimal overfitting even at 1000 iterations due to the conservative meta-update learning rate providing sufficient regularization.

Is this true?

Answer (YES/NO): NO